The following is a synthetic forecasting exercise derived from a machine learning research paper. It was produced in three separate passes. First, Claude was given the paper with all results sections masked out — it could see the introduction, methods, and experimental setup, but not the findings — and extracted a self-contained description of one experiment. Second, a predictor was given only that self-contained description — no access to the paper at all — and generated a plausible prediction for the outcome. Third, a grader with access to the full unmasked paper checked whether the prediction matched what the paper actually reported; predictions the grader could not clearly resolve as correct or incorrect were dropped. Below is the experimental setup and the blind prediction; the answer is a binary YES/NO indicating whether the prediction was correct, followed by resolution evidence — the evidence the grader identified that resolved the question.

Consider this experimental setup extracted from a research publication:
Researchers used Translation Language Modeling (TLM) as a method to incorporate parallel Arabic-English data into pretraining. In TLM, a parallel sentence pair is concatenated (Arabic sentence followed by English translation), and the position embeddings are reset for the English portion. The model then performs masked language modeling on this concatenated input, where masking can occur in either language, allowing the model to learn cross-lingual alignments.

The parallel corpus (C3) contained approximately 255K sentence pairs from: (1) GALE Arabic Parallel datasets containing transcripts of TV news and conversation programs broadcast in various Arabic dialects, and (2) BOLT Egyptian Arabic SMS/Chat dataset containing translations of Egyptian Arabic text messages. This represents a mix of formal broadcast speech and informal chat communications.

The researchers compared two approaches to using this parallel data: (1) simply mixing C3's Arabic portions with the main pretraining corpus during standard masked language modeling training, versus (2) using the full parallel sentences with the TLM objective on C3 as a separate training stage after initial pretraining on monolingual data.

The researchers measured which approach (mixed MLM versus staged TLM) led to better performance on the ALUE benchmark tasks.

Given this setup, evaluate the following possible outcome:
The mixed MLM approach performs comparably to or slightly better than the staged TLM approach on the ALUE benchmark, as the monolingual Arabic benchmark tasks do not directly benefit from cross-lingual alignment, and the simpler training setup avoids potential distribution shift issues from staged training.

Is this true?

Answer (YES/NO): NO